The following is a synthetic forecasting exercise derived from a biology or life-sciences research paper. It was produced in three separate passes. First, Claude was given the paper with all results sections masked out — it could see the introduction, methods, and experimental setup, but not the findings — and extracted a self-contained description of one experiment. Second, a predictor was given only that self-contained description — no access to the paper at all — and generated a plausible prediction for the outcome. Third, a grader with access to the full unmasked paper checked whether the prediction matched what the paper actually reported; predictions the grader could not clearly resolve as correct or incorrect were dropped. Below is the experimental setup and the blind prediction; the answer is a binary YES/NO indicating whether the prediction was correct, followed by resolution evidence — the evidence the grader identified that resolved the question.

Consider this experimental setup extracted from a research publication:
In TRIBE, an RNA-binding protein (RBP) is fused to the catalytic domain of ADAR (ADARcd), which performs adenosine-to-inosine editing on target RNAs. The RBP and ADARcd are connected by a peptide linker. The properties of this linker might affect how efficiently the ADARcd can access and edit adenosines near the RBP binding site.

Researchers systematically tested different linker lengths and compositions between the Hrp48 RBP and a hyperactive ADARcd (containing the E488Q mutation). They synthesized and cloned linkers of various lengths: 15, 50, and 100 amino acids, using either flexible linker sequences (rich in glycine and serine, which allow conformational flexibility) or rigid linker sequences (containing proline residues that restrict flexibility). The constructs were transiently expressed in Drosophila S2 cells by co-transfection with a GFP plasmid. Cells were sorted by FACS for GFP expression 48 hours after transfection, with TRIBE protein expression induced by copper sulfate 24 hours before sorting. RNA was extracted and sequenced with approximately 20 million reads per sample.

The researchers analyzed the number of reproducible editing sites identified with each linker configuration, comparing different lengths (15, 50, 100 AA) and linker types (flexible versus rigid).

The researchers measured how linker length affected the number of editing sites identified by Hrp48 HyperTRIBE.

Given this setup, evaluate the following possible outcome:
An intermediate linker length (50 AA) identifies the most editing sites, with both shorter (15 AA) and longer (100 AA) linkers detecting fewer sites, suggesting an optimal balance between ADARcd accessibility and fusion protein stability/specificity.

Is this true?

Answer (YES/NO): NO